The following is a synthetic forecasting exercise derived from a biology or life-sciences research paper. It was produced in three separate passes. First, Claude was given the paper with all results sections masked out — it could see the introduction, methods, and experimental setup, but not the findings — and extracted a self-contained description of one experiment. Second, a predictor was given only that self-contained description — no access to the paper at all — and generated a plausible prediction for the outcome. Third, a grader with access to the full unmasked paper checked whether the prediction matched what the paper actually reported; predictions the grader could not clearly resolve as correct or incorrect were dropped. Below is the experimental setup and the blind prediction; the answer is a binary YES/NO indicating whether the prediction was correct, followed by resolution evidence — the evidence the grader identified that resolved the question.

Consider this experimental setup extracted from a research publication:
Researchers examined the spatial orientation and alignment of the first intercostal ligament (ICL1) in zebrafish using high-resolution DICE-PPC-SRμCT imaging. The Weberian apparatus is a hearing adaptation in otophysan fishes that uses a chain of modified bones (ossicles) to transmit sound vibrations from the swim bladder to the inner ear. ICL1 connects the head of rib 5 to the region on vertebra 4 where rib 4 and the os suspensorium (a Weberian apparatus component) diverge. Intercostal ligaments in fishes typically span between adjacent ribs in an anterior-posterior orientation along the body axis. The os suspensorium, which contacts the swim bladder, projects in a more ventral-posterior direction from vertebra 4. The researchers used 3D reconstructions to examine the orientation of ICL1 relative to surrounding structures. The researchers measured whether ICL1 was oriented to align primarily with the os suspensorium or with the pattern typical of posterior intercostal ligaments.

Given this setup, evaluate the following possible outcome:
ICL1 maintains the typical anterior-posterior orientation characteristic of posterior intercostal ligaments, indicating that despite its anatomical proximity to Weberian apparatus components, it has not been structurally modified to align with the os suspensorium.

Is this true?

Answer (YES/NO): NO